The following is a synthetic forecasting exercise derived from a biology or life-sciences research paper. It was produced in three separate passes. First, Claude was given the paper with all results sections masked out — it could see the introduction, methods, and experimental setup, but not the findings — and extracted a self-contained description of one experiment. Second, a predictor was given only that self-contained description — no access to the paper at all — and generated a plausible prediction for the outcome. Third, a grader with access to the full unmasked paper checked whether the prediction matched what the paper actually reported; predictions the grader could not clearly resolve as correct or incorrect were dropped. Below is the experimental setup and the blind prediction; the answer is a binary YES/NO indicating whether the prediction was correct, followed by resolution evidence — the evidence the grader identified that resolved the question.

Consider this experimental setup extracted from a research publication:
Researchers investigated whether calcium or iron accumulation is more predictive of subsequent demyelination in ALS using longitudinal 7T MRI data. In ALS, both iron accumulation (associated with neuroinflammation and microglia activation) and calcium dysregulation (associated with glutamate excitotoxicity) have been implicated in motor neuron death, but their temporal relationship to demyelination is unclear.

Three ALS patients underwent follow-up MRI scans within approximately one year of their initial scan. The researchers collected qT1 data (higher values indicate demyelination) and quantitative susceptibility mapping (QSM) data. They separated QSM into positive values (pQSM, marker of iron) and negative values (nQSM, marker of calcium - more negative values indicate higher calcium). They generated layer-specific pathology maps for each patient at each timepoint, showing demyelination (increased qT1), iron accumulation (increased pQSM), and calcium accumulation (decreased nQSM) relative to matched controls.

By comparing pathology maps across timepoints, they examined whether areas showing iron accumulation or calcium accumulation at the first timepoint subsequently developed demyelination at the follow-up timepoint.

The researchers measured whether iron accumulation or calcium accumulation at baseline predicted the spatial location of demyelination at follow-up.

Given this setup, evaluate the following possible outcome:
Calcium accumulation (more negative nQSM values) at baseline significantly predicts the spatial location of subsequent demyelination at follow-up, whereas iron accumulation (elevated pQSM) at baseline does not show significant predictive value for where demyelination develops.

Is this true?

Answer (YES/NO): YES